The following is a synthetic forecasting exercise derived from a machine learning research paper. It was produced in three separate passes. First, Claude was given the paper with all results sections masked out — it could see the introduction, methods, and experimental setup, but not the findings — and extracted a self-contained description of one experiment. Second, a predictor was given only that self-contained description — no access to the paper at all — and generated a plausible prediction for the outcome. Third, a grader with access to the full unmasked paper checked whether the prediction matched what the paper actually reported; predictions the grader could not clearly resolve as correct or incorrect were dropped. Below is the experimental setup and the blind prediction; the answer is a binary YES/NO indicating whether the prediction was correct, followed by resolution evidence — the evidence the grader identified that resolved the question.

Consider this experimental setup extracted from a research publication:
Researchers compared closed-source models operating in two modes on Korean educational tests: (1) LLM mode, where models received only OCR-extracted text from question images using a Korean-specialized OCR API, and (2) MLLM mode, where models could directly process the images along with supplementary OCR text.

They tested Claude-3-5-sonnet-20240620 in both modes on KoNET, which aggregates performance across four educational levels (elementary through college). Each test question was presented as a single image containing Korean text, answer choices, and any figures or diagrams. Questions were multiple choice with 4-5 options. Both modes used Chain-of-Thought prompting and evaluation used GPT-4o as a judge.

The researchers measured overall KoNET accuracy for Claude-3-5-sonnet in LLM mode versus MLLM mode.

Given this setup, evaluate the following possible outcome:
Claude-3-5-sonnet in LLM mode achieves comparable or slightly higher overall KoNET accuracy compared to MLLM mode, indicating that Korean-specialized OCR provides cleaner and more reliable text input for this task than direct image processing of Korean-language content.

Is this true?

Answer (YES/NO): NO